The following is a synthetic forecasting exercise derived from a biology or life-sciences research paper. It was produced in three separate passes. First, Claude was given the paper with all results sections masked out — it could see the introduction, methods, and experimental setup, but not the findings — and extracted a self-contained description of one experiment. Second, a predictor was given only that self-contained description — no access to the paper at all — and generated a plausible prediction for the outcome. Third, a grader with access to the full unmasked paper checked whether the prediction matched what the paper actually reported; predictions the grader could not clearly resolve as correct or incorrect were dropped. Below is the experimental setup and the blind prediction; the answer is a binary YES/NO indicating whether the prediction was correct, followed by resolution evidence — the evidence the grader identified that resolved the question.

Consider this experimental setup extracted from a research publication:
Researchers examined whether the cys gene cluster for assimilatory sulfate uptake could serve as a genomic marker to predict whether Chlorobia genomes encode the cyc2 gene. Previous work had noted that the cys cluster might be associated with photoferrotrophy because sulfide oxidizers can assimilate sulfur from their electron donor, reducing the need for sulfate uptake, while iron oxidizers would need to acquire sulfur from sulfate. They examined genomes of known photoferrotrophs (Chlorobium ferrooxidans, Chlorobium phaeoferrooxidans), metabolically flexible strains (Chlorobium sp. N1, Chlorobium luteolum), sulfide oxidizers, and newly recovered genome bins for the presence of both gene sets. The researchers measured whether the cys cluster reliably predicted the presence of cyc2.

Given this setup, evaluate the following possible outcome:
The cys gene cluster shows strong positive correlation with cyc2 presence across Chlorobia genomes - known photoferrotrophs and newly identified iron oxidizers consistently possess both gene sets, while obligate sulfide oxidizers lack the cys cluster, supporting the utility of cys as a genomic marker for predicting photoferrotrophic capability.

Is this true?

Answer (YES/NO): NO